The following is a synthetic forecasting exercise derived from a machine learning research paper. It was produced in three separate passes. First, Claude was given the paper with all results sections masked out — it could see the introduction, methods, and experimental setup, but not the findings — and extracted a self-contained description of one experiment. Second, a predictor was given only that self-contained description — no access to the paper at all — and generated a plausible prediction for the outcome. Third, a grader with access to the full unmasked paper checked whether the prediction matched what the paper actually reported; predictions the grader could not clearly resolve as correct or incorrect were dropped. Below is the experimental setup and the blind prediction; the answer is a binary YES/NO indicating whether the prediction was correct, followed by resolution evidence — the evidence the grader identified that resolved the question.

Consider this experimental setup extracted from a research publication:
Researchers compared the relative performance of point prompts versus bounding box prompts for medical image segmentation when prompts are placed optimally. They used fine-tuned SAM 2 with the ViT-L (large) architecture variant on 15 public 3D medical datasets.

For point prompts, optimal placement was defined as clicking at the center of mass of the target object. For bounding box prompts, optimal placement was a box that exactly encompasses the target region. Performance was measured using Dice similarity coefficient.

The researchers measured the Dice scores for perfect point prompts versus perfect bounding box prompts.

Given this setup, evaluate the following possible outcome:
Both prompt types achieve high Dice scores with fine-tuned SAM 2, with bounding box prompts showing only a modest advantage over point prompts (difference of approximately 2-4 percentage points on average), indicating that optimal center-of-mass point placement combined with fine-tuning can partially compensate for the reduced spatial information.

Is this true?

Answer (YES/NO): NO